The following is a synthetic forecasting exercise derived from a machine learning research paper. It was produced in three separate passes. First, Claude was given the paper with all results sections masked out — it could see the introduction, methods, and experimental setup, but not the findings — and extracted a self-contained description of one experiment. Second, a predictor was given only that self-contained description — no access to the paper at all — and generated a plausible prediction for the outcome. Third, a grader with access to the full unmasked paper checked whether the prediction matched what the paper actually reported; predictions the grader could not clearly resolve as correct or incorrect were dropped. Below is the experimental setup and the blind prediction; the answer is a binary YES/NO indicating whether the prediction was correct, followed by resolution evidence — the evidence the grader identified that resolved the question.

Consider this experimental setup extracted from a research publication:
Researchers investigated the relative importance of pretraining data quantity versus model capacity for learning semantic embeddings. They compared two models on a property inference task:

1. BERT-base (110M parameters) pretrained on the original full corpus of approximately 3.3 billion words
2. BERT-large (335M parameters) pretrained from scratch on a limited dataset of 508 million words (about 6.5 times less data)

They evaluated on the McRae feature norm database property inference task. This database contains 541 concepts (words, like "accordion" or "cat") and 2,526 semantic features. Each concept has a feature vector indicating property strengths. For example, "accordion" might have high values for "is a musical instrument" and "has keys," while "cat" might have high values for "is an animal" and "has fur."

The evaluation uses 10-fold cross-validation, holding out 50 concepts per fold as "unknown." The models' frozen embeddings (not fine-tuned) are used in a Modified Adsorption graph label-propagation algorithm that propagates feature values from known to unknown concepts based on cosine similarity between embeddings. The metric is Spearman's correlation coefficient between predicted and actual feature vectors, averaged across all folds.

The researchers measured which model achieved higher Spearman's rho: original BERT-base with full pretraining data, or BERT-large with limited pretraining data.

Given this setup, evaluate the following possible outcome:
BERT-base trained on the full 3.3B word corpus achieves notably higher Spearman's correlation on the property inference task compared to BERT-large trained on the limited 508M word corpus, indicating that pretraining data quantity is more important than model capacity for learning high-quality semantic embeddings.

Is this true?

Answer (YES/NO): YES